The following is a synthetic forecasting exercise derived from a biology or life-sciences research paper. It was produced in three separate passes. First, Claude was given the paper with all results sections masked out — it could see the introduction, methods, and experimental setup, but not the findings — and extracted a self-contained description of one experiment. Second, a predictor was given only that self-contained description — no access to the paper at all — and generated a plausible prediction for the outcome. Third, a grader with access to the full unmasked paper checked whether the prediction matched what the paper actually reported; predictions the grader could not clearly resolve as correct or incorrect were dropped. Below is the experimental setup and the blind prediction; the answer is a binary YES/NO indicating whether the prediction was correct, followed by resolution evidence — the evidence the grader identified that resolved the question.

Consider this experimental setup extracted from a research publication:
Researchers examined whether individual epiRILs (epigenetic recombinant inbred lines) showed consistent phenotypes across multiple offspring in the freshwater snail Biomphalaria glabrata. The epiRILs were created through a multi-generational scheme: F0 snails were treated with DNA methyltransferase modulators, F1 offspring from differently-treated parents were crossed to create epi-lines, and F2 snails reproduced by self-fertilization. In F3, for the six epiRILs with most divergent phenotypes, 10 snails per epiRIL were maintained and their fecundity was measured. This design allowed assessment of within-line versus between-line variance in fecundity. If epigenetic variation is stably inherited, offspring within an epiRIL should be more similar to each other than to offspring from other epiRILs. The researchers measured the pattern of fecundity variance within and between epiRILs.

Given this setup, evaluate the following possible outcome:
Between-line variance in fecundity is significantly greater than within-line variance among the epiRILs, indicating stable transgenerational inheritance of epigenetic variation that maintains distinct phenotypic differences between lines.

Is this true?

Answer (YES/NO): YES